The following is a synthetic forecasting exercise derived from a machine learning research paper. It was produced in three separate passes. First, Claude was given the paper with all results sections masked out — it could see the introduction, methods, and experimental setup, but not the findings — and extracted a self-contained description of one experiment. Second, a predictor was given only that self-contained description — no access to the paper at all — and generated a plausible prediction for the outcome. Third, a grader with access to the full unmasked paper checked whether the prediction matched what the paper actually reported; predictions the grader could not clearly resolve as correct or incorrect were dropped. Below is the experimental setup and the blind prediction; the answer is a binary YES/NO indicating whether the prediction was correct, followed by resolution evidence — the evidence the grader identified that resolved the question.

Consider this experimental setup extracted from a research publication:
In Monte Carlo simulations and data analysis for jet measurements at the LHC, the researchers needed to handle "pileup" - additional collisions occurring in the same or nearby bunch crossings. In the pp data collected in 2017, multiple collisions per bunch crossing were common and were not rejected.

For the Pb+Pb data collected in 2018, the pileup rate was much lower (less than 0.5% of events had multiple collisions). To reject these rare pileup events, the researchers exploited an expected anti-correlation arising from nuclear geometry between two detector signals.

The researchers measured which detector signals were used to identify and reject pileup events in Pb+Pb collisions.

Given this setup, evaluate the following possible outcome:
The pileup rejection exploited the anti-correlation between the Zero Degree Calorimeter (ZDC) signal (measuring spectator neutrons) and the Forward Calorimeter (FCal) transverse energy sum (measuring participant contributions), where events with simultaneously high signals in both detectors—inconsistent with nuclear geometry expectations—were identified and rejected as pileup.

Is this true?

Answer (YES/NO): YES